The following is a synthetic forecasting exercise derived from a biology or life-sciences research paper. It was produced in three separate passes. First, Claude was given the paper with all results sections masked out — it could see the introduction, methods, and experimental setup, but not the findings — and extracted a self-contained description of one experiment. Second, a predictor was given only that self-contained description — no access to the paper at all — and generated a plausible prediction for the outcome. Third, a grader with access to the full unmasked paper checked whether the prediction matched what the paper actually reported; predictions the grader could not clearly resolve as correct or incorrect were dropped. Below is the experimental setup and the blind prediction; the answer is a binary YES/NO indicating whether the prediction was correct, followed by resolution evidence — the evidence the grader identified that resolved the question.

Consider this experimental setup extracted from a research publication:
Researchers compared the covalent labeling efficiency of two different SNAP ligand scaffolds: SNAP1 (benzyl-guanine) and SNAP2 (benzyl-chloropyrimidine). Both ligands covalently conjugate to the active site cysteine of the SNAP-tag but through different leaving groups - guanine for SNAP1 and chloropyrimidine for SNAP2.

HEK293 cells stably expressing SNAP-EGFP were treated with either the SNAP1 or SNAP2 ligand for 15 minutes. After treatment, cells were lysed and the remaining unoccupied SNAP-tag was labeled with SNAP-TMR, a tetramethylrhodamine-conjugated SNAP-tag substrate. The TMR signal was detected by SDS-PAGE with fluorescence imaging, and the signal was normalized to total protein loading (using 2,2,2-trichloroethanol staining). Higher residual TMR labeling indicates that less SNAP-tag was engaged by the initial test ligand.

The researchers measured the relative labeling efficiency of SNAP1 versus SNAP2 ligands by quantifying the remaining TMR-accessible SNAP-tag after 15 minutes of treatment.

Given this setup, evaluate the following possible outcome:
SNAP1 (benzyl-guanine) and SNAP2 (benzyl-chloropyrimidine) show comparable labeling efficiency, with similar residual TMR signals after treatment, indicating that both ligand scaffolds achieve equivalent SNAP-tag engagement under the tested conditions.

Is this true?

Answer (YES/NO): NO